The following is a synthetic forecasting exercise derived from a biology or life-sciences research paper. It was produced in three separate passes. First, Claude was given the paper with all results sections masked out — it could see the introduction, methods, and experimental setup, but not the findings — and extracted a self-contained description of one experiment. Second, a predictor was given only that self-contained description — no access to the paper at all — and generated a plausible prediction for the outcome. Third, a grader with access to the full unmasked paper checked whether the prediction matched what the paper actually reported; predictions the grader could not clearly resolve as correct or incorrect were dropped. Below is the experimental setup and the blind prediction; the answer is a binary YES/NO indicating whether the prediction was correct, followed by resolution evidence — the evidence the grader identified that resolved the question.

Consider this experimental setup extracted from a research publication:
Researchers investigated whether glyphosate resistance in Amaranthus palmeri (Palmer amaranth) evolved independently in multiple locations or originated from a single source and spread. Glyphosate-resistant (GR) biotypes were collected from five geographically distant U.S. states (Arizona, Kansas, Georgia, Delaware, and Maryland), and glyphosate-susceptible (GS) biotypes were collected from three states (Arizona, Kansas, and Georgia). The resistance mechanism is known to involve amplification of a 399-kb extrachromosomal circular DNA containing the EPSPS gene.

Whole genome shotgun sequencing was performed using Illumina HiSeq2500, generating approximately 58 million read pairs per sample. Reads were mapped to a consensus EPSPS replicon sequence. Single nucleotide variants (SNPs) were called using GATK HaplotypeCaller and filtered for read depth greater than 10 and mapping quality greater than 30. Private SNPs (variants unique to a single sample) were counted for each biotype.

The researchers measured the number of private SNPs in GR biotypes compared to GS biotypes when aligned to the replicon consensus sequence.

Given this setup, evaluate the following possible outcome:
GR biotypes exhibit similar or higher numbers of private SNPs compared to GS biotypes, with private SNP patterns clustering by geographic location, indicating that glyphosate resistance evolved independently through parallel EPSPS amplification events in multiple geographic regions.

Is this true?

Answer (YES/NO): NO